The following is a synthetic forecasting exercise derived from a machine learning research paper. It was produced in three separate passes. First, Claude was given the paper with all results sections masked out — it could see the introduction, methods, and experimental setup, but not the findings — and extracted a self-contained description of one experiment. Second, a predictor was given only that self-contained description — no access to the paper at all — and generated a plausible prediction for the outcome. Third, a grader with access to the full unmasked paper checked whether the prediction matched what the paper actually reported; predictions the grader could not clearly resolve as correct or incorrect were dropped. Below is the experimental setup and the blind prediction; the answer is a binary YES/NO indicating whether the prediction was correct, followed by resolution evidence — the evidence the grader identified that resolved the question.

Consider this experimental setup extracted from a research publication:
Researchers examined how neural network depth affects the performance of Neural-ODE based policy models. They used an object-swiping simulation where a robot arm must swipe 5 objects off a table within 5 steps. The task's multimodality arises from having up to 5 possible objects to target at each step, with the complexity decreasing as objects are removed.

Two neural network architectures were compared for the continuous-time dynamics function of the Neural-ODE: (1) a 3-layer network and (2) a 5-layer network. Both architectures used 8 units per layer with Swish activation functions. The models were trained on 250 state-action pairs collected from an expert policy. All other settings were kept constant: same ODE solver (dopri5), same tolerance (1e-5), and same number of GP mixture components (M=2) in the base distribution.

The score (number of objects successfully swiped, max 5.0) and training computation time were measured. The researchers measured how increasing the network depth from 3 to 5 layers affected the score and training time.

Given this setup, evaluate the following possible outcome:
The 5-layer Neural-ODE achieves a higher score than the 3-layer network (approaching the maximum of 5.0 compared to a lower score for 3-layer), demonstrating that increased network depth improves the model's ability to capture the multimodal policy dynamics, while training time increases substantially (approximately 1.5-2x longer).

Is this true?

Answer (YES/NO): NO